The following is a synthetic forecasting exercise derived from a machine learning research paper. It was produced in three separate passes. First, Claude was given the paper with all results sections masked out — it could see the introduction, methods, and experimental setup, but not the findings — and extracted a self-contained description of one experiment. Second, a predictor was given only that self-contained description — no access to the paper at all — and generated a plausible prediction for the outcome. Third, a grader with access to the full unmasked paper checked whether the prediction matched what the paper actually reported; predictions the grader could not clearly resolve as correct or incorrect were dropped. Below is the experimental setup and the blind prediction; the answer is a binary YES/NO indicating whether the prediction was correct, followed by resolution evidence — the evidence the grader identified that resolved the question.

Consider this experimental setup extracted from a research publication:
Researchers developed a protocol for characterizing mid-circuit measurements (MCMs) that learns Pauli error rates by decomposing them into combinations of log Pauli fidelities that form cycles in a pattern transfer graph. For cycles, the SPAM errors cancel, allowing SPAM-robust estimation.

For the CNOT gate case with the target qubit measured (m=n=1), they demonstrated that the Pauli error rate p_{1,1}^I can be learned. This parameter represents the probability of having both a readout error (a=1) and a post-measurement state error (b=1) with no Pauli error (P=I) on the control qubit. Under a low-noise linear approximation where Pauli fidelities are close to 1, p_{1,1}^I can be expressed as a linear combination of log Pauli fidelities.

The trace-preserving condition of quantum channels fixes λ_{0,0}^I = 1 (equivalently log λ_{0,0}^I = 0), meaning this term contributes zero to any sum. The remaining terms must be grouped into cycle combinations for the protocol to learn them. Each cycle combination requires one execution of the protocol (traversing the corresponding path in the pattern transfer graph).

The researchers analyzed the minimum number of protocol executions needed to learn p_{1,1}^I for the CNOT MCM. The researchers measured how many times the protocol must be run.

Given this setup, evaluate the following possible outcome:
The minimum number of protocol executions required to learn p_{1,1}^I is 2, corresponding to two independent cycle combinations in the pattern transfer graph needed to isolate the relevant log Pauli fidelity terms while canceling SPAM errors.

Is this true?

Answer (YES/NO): YES